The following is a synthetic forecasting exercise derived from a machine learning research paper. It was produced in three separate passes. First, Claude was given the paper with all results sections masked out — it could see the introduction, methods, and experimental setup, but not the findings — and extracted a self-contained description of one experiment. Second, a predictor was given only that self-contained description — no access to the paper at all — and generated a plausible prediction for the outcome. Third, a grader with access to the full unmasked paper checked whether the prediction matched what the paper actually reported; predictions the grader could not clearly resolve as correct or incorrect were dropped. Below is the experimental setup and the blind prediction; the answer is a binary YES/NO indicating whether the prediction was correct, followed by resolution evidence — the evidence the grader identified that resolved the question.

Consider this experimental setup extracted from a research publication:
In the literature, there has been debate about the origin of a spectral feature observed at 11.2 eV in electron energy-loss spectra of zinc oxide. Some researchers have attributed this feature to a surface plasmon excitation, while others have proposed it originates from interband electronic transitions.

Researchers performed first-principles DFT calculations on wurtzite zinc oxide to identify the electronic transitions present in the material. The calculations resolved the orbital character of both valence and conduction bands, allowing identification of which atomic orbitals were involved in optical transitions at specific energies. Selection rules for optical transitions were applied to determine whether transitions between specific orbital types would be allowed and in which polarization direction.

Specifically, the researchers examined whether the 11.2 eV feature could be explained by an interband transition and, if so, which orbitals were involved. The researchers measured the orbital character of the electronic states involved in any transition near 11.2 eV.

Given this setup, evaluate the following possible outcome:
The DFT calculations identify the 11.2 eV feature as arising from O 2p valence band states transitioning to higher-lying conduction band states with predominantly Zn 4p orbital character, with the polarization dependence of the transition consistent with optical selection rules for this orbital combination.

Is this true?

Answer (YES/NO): NO